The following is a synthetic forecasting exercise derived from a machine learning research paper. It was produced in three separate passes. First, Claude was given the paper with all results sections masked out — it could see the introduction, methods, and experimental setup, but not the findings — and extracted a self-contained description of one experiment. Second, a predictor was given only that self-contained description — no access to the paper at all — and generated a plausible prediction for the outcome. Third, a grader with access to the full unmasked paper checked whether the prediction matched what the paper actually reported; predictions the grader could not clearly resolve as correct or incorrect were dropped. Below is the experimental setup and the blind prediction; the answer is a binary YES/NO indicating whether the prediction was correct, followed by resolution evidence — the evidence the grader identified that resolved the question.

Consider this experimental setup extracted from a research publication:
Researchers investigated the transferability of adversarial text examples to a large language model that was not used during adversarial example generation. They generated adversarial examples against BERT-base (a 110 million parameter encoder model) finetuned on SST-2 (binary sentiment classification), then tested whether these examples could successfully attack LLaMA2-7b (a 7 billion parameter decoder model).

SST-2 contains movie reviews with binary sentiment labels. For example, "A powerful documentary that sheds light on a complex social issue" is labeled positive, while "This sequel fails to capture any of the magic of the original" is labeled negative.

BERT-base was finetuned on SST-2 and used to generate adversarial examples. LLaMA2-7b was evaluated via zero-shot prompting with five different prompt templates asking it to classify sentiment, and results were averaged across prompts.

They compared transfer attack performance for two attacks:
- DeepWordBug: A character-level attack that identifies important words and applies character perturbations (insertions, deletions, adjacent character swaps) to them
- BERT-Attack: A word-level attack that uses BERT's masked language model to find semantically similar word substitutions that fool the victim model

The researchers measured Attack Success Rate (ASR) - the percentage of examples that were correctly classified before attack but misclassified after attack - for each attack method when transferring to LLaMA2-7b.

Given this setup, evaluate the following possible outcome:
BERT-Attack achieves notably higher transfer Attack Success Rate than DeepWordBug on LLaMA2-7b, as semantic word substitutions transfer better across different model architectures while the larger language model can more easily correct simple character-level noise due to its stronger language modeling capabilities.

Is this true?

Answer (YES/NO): YES